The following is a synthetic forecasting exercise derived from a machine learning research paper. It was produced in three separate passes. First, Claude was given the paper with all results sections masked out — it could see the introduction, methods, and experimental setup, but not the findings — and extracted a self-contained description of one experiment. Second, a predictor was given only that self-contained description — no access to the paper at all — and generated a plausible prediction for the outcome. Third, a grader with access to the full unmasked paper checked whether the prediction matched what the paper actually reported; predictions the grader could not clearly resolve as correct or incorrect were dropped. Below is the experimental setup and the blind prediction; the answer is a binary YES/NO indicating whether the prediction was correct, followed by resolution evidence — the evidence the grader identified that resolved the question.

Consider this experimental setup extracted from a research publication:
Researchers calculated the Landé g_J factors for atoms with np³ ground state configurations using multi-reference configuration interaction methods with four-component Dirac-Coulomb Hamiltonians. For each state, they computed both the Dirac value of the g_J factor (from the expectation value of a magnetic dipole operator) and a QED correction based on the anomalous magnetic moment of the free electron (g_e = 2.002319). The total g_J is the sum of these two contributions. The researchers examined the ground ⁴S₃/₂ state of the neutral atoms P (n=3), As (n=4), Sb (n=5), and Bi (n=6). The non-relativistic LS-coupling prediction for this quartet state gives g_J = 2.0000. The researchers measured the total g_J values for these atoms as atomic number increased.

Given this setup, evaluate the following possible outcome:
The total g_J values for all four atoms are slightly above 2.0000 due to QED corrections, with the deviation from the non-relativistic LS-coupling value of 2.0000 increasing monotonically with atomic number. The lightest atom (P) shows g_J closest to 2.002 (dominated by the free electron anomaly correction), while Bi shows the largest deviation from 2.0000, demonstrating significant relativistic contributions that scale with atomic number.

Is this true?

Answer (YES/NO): NO